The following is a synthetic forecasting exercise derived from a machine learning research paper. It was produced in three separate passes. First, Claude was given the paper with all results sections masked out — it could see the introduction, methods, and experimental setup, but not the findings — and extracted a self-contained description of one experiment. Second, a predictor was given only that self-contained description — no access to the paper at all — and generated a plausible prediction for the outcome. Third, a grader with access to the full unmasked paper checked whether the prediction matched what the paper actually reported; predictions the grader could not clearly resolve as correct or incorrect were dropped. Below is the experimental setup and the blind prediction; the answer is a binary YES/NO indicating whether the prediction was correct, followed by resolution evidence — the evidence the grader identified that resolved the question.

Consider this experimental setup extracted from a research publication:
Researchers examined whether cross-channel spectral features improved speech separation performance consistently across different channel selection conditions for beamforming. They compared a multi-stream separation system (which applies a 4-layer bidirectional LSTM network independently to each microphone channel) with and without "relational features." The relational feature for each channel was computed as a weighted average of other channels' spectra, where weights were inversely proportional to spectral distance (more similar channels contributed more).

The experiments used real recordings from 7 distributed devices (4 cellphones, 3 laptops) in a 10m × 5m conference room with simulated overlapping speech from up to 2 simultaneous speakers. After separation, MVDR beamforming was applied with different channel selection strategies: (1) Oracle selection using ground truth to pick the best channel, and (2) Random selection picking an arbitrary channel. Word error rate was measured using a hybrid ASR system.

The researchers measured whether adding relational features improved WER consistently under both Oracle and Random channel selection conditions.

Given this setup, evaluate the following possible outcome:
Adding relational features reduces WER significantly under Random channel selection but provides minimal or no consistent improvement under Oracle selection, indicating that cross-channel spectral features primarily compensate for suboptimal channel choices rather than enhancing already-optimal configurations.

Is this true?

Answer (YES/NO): NO